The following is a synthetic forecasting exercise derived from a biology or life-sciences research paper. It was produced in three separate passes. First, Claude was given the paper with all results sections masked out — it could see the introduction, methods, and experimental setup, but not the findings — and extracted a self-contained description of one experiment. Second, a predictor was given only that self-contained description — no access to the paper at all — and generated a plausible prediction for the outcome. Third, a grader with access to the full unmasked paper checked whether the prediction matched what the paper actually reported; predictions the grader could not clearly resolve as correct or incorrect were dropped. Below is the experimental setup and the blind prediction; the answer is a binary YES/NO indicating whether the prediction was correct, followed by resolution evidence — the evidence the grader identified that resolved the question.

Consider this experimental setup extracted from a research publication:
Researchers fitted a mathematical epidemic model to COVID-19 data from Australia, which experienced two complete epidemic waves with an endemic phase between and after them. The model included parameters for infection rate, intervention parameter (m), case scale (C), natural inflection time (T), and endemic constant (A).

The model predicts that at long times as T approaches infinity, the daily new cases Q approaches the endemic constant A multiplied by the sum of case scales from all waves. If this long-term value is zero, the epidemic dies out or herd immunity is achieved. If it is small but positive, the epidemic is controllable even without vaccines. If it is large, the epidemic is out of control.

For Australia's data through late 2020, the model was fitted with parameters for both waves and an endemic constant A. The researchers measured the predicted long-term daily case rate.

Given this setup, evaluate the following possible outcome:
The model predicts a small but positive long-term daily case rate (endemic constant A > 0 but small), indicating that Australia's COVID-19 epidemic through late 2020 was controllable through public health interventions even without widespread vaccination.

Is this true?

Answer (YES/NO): YES